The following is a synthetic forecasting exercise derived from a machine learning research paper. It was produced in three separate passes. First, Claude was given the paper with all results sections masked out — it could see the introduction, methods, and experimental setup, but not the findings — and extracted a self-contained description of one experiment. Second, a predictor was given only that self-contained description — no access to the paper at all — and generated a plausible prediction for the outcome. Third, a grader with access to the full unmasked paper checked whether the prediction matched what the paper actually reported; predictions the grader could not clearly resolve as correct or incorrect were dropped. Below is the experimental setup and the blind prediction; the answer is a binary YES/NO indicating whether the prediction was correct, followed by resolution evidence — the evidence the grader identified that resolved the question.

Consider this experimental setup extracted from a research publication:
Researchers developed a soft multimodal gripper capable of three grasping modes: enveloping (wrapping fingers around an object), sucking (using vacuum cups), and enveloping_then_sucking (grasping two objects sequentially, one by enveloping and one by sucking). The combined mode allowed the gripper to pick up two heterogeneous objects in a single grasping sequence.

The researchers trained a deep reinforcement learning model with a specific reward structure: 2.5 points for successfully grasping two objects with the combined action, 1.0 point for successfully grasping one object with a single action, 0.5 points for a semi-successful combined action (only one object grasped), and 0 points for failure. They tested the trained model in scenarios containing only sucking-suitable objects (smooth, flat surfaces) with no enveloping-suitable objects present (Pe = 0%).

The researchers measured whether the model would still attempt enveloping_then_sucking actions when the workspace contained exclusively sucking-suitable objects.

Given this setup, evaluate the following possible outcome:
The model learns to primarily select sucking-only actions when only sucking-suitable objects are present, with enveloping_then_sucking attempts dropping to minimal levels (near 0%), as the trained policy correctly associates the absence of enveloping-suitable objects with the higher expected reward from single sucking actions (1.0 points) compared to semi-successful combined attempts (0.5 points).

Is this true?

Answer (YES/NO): NO